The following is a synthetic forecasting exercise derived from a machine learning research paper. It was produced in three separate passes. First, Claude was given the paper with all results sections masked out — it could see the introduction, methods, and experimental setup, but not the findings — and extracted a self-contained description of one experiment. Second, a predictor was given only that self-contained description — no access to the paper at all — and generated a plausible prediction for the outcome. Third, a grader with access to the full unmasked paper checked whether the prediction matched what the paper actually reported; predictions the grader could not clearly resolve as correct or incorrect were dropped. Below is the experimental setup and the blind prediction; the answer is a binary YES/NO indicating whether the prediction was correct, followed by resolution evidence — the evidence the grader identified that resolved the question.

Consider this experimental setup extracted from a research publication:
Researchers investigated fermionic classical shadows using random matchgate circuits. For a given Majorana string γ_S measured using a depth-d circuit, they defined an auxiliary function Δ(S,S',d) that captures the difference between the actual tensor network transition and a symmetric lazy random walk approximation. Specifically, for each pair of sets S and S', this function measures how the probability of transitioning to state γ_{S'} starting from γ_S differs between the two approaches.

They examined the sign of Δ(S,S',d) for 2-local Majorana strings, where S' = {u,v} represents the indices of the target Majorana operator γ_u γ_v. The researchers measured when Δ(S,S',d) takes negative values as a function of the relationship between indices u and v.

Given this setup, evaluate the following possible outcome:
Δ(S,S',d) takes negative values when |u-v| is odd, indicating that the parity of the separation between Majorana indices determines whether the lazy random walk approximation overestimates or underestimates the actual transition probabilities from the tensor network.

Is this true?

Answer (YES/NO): NO